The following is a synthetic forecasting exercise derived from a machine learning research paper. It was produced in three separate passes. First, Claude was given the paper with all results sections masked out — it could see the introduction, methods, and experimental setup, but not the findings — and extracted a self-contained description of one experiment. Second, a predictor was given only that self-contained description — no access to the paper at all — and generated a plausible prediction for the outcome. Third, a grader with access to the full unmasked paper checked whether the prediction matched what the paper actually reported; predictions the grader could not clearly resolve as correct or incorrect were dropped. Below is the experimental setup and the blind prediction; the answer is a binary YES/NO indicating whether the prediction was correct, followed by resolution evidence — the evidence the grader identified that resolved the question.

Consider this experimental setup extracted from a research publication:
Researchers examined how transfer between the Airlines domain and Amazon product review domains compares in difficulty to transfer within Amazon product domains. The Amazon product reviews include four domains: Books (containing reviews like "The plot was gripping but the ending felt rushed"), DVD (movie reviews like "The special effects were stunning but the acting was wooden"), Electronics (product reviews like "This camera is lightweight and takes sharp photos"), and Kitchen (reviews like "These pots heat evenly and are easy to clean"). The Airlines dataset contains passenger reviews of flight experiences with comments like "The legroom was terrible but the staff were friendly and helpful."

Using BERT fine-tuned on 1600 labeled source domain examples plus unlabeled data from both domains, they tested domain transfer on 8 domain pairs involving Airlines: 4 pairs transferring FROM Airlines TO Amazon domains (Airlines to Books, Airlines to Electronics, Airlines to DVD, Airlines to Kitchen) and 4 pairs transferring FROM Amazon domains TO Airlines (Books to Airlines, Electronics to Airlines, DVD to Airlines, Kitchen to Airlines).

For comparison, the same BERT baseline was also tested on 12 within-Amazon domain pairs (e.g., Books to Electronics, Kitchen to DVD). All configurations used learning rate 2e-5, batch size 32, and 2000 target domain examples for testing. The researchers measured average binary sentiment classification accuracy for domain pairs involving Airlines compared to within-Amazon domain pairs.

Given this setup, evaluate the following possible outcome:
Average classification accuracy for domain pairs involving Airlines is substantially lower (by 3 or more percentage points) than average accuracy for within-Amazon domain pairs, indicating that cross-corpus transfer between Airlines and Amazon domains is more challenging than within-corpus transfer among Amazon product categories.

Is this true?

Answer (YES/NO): YES